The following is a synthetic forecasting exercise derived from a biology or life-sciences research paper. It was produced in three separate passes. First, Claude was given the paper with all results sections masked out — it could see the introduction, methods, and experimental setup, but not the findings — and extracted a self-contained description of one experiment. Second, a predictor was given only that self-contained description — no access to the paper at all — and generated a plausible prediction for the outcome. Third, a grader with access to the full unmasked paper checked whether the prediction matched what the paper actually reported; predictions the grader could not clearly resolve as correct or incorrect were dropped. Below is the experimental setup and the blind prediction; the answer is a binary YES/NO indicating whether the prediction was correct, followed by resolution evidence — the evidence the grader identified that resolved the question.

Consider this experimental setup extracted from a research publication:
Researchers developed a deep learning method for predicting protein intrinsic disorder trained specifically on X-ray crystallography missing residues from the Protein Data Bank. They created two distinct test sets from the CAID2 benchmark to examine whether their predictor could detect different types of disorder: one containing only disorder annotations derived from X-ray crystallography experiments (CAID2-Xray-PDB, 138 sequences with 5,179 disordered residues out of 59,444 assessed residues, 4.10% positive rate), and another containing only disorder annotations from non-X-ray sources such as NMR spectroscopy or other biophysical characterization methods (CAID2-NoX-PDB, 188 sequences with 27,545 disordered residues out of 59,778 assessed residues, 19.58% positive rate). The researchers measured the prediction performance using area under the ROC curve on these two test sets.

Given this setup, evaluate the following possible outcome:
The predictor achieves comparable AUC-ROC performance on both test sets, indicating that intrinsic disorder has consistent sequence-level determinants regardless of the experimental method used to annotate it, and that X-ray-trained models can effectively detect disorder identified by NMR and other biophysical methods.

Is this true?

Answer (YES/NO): NO